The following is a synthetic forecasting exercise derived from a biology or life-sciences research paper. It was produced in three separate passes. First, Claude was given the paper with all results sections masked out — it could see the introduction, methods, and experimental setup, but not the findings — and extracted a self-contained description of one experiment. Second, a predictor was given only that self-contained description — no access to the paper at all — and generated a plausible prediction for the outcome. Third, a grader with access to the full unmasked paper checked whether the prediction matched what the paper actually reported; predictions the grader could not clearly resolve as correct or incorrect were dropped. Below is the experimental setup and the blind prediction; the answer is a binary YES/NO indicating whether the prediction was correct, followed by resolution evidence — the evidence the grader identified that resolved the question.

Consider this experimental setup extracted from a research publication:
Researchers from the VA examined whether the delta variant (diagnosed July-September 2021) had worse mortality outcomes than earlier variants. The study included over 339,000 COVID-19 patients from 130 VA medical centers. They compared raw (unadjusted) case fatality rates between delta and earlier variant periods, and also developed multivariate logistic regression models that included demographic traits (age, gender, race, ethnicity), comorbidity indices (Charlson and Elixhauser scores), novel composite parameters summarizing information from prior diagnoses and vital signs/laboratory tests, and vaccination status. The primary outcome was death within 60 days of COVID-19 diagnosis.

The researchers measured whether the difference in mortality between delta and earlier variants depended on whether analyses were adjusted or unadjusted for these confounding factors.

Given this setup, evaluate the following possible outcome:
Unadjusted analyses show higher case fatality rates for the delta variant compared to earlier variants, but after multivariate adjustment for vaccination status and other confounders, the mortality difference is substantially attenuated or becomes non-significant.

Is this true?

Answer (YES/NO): NO